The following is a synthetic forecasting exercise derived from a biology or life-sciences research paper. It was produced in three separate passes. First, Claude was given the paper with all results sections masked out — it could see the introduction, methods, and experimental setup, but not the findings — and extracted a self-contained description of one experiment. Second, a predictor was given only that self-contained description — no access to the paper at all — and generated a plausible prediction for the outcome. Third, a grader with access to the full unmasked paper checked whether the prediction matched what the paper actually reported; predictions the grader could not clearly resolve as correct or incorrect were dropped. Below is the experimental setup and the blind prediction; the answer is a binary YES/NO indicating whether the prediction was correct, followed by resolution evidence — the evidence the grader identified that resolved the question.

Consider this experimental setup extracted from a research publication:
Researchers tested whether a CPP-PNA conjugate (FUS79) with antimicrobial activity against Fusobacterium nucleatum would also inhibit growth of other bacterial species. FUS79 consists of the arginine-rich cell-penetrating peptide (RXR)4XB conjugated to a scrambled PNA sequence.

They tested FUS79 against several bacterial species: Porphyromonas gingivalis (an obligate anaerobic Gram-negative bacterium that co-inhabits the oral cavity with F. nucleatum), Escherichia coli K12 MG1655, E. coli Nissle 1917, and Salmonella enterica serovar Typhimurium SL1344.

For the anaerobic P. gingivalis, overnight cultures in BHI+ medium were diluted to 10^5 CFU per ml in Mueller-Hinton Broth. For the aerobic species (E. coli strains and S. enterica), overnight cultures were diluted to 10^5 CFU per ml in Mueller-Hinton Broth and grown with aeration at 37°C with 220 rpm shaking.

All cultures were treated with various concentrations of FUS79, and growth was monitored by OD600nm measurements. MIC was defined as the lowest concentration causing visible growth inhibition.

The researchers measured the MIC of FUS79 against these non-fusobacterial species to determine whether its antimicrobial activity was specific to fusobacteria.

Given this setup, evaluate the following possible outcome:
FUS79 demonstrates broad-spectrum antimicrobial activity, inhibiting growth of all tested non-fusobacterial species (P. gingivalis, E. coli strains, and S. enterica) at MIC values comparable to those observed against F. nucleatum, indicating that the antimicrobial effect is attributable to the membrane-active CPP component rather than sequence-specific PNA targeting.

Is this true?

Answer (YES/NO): NO